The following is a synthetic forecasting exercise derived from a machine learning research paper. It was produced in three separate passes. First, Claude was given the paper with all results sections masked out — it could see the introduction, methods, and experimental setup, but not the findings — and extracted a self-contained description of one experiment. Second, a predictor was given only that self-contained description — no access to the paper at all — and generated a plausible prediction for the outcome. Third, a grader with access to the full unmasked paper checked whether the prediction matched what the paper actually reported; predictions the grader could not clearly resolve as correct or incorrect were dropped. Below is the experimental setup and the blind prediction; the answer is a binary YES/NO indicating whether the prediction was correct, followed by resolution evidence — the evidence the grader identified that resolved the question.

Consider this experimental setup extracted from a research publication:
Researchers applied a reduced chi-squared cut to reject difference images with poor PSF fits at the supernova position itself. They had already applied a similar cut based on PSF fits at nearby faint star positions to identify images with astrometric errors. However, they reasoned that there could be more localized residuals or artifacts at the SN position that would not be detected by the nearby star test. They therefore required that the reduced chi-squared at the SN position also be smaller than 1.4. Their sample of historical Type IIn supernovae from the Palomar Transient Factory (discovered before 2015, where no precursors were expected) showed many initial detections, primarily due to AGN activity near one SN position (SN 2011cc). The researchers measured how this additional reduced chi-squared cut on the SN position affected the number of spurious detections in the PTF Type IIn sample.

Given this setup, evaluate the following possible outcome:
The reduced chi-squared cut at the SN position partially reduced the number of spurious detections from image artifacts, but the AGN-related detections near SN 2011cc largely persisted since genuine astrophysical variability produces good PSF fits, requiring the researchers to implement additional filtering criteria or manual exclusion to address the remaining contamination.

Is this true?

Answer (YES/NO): NO